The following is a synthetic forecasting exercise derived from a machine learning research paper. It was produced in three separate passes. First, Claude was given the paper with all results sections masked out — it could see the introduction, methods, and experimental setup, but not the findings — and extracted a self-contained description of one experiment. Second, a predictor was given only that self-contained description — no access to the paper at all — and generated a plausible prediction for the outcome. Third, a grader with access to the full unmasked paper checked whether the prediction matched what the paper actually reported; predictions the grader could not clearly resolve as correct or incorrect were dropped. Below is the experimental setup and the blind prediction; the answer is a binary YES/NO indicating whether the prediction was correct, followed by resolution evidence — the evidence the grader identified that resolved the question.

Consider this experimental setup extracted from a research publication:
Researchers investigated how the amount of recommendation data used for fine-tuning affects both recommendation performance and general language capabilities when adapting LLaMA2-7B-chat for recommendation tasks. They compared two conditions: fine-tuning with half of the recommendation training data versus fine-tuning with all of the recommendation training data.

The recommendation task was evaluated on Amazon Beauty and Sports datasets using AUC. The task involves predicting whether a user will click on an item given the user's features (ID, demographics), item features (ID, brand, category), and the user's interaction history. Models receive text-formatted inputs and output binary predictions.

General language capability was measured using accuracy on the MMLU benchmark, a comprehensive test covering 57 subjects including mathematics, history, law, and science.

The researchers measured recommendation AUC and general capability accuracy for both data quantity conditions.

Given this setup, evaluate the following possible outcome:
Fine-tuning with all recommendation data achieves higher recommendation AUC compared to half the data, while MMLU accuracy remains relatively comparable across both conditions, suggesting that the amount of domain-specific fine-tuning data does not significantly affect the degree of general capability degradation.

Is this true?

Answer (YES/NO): NO